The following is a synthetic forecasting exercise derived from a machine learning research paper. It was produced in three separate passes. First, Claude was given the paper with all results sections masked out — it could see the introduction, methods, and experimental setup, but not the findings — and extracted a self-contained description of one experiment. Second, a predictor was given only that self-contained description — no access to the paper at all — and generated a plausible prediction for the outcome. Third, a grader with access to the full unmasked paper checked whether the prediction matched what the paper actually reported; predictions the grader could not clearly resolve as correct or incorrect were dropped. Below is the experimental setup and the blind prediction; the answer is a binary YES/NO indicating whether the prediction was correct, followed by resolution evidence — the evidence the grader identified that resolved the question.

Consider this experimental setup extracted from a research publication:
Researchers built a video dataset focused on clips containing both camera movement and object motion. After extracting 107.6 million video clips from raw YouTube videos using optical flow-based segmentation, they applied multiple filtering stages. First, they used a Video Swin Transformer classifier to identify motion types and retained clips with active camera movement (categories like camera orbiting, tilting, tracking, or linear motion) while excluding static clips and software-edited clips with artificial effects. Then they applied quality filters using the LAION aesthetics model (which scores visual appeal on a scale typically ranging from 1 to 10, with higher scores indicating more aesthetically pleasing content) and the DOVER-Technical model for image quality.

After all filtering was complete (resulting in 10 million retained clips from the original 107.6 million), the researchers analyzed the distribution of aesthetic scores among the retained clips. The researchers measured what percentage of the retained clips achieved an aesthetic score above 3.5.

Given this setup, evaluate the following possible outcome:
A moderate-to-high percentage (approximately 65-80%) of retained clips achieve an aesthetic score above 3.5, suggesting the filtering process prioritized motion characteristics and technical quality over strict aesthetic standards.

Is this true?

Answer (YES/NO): NO